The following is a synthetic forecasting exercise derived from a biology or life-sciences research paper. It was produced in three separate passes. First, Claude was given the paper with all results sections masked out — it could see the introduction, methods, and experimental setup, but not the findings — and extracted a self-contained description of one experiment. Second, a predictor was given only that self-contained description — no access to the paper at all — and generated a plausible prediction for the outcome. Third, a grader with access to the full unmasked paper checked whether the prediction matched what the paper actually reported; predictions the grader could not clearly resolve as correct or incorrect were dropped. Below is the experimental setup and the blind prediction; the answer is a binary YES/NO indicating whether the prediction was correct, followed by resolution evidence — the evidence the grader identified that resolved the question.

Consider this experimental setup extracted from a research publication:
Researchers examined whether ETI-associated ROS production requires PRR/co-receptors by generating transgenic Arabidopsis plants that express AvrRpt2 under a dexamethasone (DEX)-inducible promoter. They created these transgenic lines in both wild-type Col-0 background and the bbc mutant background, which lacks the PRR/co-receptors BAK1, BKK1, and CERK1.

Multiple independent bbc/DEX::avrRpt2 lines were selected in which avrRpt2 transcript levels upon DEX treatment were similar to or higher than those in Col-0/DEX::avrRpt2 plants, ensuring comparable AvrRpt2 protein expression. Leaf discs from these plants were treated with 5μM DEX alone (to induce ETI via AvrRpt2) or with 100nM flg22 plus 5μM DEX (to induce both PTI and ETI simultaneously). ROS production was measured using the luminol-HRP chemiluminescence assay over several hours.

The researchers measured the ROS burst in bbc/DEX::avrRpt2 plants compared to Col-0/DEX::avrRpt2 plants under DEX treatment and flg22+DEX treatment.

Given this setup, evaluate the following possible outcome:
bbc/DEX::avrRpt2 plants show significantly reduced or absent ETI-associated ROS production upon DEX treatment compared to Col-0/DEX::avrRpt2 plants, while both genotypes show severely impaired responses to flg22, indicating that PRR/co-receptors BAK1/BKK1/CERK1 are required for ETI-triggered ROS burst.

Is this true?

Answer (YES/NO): NO